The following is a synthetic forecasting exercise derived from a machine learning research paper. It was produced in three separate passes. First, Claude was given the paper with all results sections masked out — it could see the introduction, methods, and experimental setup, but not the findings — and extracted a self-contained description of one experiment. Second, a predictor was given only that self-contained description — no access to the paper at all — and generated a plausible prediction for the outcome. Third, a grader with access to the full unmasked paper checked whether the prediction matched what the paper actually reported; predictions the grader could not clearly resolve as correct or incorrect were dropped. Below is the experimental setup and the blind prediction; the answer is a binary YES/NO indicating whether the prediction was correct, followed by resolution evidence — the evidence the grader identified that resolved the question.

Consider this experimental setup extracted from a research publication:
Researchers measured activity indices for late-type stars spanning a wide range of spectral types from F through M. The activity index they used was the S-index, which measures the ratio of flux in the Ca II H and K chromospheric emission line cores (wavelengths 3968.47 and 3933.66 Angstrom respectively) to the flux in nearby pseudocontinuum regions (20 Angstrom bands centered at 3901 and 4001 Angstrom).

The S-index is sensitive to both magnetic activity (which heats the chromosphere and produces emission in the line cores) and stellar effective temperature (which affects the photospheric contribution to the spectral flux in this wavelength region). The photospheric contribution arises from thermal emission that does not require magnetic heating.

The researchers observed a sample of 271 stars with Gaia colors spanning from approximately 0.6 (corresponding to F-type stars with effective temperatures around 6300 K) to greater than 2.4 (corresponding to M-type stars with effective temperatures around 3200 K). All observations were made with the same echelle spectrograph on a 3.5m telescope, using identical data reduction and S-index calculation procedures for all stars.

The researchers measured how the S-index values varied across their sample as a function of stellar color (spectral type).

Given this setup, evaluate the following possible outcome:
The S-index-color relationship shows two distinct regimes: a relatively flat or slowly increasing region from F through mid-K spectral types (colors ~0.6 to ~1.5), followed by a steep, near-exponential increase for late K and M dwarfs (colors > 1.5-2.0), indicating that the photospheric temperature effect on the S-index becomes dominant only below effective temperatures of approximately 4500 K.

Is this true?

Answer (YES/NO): NO